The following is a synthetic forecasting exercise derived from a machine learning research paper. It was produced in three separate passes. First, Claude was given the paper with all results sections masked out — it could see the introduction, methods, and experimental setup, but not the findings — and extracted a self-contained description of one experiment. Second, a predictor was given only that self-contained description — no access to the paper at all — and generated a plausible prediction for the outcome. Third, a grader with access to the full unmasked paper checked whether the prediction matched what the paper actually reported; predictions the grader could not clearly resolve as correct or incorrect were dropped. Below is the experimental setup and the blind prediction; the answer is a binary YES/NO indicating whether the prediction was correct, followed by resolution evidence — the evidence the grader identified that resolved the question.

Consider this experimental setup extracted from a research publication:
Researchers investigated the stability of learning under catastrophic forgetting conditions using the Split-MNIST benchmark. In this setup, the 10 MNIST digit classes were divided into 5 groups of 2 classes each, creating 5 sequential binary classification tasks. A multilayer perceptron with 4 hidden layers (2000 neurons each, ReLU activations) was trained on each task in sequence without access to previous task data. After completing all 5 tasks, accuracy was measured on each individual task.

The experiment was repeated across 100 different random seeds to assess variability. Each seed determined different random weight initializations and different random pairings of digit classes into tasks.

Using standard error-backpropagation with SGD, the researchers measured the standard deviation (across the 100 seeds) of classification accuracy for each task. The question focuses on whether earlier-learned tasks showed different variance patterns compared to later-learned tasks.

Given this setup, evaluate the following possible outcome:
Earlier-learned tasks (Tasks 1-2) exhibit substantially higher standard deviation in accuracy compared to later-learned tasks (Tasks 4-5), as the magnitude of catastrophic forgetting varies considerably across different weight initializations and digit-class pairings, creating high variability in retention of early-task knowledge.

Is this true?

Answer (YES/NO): YES